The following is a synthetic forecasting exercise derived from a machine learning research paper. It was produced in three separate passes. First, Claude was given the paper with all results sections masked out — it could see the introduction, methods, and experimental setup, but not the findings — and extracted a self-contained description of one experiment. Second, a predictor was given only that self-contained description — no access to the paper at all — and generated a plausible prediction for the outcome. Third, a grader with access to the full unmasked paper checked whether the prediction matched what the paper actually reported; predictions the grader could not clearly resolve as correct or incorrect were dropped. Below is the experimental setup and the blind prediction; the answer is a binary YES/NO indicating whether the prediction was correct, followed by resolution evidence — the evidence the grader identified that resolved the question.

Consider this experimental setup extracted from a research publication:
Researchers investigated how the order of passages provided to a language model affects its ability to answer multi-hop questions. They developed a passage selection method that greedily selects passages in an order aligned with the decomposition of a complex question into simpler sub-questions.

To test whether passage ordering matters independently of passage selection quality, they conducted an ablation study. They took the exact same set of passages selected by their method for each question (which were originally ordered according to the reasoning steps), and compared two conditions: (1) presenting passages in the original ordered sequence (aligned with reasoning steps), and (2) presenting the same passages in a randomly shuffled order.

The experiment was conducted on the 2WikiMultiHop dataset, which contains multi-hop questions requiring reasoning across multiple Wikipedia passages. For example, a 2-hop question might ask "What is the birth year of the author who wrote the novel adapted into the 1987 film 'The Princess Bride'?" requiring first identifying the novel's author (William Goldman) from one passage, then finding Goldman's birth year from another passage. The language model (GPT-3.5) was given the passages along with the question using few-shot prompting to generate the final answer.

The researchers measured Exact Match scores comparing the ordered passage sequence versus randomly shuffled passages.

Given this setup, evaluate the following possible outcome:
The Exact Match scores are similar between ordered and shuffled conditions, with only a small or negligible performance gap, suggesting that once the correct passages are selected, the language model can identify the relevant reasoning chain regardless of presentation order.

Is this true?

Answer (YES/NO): NO